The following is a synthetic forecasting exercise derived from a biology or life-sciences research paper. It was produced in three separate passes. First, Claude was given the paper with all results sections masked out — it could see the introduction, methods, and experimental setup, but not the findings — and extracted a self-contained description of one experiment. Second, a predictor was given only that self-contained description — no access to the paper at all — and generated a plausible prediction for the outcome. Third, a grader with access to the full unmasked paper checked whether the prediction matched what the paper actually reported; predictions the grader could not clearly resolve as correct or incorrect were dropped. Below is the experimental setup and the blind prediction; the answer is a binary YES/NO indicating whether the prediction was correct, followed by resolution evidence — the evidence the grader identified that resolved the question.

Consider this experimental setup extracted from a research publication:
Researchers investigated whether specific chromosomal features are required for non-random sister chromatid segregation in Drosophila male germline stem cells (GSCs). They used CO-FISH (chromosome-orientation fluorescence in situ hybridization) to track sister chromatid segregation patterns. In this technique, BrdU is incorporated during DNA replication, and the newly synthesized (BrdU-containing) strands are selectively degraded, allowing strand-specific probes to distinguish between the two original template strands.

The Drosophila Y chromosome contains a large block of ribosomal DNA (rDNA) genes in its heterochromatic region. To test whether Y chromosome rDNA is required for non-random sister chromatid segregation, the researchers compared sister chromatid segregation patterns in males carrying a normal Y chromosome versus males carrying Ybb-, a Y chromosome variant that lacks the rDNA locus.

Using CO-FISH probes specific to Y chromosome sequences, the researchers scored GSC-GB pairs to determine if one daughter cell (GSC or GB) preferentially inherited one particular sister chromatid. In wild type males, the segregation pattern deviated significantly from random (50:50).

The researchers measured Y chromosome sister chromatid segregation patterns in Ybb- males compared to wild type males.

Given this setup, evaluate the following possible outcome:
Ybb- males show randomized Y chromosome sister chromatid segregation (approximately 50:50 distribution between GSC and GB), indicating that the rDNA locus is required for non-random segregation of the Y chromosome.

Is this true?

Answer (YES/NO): YES